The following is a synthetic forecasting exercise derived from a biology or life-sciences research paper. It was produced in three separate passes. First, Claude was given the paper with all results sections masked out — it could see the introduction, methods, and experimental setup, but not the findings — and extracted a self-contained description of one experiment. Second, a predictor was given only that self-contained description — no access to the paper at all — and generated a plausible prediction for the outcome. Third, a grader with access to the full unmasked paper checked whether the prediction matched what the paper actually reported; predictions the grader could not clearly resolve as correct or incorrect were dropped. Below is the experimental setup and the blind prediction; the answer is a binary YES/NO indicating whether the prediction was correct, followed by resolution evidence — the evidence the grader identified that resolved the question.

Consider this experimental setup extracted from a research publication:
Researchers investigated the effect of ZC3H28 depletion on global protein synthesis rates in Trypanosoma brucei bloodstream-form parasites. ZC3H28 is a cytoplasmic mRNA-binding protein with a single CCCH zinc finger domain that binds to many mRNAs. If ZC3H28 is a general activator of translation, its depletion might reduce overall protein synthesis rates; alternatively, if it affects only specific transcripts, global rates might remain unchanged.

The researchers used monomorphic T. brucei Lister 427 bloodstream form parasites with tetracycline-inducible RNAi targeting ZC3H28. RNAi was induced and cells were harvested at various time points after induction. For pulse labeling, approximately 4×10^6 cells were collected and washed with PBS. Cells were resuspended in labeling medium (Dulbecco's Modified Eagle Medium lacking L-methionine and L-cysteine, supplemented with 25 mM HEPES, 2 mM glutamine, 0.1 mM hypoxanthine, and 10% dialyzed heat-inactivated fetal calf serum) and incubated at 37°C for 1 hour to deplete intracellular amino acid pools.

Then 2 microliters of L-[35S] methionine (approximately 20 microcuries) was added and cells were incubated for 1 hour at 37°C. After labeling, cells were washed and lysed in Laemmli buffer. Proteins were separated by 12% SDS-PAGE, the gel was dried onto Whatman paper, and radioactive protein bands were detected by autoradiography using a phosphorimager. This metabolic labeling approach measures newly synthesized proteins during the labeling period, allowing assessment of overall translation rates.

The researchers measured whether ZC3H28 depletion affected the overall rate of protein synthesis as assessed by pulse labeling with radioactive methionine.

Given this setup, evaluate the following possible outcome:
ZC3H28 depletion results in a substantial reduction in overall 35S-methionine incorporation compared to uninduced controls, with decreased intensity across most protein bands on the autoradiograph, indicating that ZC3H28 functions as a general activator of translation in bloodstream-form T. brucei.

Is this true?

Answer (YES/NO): NO